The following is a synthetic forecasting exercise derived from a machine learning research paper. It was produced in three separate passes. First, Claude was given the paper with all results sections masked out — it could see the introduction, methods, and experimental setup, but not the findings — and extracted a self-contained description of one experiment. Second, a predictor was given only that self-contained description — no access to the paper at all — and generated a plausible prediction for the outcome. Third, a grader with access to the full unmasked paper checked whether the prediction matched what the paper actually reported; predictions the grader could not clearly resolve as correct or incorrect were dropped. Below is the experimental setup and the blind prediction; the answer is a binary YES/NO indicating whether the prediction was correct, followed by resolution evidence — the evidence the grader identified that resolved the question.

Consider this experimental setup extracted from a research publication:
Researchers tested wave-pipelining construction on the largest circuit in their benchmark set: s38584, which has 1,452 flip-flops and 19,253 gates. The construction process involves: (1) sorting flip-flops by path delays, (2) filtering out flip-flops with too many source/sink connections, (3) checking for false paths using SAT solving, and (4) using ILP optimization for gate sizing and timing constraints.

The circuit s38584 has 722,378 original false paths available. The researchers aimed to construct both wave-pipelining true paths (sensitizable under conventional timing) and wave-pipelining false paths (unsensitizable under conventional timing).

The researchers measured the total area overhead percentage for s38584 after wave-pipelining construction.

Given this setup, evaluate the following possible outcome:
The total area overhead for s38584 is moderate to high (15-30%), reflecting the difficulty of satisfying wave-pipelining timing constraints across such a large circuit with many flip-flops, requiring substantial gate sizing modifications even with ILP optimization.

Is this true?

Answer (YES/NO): YES